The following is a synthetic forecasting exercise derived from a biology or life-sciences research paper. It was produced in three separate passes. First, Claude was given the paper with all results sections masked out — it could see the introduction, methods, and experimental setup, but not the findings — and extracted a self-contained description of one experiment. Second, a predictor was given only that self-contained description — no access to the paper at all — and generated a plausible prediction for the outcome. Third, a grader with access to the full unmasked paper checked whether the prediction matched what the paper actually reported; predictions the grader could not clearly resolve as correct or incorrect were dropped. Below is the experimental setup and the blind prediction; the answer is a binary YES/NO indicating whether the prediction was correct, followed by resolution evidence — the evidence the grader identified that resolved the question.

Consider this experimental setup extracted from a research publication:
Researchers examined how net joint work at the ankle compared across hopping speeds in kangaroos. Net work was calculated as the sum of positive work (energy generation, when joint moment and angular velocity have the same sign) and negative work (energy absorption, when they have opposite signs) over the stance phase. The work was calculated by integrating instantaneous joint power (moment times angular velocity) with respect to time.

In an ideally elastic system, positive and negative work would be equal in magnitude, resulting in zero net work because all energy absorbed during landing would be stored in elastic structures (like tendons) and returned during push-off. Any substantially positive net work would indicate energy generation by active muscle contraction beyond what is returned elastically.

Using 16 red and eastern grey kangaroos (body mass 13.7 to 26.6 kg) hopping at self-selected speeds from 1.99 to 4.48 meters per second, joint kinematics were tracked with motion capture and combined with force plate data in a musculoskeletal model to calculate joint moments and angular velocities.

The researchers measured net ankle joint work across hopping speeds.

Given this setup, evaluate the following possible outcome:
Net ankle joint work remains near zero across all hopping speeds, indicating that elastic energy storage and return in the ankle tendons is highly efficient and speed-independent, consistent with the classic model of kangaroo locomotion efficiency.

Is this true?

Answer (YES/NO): NO